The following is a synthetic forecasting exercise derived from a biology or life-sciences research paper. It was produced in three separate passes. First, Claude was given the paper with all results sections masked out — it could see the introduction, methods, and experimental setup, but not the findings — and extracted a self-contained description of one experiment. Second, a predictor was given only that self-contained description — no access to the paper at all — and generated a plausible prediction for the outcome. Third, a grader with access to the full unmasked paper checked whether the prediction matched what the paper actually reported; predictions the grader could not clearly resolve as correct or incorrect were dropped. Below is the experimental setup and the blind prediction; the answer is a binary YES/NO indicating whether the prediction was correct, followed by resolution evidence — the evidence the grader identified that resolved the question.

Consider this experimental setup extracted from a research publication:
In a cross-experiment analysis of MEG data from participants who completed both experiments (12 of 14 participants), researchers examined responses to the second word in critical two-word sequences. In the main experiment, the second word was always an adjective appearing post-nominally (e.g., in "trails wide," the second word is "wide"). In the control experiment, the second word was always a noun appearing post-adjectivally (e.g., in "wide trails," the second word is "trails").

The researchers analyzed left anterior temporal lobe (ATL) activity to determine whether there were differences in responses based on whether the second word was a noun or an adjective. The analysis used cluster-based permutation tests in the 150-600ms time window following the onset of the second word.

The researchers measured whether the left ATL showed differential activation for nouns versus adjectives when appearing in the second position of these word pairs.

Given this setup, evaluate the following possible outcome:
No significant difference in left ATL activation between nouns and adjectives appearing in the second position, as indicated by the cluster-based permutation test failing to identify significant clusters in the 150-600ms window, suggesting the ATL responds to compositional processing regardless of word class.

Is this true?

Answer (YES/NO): NO